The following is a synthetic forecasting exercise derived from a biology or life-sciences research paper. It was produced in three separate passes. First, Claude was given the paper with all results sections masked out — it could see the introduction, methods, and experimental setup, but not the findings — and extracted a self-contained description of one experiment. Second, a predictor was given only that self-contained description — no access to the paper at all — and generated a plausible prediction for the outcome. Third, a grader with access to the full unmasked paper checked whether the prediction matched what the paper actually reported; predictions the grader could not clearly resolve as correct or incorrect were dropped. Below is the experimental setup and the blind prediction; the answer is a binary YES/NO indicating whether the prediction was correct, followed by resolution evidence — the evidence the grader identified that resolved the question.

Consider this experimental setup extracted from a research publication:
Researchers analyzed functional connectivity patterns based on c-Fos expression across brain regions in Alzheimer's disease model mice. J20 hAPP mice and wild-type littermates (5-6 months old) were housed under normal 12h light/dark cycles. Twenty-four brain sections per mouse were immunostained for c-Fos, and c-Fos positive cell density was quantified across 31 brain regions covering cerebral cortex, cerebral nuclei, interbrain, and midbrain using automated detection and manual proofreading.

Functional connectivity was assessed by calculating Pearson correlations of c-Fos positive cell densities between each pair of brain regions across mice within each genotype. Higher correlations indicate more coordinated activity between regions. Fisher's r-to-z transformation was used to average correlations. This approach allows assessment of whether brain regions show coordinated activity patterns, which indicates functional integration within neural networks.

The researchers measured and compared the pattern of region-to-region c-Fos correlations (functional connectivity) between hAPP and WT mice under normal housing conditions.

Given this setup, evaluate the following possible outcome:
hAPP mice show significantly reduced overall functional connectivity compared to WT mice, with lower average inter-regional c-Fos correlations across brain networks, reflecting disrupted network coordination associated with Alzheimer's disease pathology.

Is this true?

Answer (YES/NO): NO